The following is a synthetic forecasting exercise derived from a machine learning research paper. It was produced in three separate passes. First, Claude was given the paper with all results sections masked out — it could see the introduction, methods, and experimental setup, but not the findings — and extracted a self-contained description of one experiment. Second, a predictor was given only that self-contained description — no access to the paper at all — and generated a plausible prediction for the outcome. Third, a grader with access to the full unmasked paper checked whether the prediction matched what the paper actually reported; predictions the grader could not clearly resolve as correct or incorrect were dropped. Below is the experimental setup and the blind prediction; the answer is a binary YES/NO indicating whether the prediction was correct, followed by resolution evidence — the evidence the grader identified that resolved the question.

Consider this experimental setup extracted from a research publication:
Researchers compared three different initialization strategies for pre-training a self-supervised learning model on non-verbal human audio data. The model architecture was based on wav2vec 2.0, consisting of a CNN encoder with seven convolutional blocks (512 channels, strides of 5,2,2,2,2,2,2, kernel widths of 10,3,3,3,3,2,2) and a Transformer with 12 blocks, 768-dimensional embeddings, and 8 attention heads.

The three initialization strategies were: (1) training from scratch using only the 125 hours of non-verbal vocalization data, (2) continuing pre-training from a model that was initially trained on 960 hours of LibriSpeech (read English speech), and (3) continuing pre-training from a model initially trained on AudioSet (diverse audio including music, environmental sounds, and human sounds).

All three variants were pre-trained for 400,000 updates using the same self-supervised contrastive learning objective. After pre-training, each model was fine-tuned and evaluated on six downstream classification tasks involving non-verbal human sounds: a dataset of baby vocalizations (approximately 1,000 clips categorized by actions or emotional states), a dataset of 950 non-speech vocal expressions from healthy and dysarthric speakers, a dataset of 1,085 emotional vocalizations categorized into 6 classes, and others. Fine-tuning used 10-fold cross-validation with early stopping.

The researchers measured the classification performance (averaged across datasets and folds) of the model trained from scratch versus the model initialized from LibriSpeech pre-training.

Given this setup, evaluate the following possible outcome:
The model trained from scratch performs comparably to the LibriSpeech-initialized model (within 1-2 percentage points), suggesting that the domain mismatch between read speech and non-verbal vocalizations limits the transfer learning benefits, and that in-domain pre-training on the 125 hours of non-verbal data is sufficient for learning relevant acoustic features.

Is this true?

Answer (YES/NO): NO